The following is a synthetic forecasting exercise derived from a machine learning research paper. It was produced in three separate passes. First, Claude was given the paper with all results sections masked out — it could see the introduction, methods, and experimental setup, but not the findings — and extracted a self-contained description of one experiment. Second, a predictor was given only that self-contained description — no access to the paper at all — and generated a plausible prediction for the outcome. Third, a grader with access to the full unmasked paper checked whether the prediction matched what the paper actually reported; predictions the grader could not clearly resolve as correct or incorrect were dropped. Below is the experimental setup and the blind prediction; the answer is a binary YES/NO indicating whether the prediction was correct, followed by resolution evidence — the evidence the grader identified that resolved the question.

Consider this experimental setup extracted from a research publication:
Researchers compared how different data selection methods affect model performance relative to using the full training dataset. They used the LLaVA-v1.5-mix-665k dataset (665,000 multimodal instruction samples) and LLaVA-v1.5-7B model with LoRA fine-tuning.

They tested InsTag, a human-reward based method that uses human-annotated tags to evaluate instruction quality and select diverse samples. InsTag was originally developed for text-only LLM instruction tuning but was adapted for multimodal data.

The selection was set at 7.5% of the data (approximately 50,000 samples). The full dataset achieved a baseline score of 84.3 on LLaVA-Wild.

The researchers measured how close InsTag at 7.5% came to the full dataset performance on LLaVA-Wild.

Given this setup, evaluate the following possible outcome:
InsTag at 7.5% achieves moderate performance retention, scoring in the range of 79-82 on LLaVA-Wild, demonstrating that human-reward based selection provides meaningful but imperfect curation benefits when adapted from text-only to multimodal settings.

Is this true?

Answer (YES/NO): NO